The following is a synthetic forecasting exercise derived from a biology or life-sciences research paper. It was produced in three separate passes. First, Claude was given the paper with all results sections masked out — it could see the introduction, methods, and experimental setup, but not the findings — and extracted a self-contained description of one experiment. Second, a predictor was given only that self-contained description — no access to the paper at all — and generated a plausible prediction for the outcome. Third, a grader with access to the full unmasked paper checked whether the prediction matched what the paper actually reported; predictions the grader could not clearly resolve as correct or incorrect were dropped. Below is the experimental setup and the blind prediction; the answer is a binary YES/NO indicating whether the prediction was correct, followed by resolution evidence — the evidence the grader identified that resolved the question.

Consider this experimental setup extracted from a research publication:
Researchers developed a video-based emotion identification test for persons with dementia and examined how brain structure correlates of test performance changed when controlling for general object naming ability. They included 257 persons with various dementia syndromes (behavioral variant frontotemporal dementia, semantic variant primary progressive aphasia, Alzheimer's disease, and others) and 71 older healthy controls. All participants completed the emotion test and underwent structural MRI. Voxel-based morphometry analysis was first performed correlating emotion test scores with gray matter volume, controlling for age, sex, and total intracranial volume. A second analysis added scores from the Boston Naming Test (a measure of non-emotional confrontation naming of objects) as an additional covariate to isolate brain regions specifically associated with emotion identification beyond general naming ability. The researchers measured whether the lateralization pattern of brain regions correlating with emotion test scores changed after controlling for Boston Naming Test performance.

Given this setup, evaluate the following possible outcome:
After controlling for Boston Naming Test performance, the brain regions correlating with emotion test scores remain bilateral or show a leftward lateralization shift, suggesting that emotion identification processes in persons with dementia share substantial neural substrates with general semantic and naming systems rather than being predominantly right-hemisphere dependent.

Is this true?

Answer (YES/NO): NO